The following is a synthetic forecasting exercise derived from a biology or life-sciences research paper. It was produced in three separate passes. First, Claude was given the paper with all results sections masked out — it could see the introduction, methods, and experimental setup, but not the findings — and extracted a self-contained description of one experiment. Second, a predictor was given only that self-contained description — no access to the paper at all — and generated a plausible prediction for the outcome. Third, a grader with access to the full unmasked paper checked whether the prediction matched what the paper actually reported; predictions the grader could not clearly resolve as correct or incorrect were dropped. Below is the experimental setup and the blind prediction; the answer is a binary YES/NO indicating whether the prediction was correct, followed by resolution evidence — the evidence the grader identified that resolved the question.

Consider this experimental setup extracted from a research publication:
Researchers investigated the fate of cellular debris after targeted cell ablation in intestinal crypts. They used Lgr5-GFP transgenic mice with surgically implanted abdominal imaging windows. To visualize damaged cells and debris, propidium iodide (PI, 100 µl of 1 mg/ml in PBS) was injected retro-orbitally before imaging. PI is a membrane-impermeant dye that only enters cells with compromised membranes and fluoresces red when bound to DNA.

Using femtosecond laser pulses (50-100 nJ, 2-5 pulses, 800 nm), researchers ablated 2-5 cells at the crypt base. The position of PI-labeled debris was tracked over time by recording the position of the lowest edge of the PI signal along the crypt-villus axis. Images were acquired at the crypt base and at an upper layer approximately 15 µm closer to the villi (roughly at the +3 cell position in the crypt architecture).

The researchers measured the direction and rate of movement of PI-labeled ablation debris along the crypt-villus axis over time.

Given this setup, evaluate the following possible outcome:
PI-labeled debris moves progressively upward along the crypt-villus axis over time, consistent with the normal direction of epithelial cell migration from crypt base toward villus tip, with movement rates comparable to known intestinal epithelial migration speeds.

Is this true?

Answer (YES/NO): YES